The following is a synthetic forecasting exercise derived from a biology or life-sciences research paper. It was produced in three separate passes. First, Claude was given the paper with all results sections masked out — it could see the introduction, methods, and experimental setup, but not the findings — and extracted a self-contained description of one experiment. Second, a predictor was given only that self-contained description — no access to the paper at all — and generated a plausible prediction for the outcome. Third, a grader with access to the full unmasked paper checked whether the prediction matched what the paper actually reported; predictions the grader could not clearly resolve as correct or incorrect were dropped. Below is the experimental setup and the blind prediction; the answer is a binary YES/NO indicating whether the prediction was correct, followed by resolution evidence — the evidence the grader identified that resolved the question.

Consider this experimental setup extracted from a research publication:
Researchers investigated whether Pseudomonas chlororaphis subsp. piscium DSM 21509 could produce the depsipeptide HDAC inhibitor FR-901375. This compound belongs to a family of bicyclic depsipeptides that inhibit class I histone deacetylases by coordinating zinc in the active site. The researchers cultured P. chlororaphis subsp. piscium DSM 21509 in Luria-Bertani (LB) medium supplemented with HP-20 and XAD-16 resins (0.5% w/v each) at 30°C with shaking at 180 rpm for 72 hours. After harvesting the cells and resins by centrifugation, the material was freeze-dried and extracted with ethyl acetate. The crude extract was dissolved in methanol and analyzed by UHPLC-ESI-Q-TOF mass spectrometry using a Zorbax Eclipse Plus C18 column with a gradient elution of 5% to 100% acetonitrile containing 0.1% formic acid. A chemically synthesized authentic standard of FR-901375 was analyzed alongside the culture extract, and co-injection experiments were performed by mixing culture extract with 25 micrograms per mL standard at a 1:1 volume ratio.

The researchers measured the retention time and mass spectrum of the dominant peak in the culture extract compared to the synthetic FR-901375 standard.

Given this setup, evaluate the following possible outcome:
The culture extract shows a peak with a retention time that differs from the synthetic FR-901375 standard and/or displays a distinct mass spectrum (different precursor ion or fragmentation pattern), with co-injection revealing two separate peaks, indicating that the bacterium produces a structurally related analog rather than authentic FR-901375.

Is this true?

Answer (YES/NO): NO